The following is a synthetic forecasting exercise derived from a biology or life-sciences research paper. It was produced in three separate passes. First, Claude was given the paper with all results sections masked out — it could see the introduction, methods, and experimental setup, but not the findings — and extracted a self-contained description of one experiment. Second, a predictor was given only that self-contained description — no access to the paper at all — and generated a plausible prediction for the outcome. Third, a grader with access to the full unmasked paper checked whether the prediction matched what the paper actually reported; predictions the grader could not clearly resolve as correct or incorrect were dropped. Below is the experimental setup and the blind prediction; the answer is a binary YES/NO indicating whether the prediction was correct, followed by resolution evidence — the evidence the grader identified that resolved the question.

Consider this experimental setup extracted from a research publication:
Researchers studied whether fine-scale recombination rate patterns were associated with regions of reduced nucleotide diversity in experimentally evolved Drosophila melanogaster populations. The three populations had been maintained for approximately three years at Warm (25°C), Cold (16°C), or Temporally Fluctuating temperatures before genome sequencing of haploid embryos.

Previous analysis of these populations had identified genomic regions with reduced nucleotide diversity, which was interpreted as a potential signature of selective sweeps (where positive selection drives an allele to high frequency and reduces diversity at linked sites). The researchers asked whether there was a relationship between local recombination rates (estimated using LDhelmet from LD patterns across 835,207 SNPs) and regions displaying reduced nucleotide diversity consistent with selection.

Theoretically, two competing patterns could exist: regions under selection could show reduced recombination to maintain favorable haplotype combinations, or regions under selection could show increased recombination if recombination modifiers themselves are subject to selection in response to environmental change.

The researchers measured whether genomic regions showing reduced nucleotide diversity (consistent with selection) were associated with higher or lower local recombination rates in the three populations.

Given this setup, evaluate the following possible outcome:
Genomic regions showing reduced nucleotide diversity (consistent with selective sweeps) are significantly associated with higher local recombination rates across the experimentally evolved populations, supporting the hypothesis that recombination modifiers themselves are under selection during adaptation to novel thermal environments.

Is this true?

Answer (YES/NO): NO